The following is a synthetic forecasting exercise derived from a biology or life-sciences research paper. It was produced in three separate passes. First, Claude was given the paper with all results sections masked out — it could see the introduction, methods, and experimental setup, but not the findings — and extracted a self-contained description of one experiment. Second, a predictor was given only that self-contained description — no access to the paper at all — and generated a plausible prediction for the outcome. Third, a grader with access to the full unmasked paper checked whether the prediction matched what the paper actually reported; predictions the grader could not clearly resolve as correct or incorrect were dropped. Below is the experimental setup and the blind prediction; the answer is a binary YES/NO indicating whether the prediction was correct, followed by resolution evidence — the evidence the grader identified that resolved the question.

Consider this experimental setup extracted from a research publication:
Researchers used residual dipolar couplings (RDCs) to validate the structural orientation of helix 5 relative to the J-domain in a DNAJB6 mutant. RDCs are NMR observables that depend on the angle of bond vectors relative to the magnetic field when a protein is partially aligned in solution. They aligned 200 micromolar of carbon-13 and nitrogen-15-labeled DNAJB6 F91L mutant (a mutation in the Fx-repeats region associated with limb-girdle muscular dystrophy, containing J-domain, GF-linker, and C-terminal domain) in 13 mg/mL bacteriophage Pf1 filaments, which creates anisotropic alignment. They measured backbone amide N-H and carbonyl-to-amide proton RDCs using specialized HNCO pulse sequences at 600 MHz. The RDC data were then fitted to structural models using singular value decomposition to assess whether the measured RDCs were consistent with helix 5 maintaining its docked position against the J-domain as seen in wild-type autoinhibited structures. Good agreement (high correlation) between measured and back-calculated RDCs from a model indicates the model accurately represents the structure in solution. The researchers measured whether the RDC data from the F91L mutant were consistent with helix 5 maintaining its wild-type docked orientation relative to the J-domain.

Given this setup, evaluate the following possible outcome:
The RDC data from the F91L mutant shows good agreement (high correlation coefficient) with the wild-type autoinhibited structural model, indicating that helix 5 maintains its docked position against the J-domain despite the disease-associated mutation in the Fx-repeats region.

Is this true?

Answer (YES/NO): YES